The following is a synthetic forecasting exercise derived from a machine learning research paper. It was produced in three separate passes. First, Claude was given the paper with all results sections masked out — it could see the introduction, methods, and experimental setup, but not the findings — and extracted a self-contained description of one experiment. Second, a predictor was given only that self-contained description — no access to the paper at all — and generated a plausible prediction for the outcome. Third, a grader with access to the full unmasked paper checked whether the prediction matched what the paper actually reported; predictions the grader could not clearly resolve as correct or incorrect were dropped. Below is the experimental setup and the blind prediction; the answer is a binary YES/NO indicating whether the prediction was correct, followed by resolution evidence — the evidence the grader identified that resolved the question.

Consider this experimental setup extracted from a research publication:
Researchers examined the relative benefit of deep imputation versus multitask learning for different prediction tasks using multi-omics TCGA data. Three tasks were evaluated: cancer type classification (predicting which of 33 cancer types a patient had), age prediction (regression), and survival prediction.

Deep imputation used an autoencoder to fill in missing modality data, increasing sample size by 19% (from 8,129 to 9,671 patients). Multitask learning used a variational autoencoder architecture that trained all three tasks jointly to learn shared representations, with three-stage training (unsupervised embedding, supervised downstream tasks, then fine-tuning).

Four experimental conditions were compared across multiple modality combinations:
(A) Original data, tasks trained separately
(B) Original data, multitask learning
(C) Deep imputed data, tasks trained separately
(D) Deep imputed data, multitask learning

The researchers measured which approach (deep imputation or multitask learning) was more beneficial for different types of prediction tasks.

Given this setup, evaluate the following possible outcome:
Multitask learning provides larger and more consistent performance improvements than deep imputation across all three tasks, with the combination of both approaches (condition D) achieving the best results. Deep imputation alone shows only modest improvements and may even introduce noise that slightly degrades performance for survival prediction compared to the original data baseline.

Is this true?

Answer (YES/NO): NO